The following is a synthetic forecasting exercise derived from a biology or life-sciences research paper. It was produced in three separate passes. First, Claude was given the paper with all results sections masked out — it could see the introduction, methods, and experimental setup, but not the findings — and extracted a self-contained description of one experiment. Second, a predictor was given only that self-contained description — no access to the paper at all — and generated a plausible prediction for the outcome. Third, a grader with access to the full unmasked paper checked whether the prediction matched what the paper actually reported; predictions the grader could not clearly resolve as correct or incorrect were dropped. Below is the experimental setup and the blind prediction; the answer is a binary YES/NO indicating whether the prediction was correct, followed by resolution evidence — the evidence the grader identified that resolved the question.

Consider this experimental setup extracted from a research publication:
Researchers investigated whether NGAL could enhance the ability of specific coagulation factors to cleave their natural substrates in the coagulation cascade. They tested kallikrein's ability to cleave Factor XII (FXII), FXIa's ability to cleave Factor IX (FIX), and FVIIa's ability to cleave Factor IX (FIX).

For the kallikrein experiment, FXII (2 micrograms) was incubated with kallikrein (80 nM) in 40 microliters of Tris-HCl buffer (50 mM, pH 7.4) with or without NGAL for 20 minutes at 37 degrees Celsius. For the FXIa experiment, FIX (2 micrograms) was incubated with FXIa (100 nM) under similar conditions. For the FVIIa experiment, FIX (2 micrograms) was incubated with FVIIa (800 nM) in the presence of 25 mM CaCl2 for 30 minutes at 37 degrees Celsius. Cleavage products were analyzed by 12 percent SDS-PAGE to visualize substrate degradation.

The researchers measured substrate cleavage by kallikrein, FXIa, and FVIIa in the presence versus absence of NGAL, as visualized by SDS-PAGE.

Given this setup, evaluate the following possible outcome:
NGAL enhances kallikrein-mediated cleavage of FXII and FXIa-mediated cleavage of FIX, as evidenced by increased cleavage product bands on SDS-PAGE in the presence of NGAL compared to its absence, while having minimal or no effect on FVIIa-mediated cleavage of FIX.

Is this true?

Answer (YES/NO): NO